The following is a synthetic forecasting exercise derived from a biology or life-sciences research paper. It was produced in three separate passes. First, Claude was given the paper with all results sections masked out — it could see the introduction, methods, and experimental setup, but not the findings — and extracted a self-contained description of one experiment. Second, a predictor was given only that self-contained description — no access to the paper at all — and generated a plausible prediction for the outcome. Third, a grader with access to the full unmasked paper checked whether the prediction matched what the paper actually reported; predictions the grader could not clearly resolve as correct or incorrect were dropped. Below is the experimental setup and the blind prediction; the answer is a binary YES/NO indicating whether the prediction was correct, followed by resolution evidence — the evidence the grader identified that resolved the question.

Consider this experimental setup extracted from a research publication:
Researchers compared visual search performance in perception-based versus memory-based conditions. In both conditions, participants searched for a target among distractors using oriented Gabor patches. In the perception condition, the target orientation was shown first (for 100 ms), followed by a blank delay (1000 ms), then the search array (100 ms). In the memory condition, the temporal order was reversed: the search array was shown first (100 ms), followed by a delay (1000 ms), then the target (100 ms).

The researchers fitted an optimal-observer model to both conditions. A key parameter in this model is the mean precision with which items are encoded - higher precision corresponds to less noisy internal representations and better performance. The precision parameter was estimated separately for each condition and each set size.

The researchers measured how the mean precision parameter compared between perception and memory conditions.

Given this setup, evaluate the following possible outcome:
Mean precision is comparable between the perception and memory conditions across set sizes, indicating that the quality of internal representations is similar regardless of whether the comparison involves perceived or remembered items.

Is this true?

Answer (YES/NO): NO